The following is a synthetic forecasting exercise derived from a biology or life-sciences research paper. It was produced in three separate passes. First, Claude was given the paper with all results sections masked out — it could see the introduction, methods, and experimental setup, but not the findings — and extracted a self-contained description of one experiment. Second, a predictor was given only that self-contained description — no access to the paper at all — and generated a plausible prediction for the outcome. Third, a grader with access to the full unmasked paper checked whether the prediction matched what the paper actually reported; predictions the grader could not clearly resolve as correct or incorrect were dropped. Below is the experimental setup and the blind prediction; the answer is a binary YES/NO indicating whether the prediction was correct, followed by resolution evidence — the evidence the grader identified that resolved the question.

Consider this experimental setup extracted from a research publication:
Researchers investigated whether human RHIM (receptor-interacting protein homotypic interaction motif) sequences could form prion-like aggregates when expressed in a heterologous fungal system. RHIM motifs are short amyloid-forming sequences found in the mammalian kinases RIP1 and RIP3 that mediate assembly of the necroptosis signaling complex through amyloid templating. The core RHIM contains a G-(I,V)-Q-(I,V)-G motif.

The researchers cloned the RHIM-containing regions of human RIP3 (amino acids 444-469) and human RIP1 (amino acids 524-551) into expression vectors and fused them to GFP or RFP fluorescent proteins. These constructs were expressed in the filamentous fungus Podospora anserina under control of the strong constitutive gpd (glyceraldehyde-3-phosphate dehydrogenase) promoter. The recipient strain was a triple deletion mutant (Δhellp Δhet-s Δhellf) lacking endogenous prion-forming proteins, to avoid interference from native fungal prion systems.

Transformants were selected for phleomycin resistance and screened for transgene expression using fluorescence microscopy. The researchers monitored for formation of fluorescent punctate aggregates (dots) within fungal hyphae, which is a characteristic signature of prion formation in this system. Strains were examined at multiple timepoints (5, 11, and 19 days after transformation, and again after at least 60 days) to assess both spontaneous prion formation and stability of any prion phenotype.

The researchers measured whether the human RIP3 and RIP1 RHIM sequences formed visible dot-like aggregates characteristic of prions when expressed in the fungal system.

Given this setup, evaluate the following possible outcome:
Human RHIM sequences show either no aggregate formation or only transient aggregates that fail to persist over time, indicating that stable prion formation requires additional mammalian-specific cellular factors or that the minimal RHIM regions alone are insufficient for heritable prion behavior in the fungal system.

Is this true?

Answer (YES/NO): NO